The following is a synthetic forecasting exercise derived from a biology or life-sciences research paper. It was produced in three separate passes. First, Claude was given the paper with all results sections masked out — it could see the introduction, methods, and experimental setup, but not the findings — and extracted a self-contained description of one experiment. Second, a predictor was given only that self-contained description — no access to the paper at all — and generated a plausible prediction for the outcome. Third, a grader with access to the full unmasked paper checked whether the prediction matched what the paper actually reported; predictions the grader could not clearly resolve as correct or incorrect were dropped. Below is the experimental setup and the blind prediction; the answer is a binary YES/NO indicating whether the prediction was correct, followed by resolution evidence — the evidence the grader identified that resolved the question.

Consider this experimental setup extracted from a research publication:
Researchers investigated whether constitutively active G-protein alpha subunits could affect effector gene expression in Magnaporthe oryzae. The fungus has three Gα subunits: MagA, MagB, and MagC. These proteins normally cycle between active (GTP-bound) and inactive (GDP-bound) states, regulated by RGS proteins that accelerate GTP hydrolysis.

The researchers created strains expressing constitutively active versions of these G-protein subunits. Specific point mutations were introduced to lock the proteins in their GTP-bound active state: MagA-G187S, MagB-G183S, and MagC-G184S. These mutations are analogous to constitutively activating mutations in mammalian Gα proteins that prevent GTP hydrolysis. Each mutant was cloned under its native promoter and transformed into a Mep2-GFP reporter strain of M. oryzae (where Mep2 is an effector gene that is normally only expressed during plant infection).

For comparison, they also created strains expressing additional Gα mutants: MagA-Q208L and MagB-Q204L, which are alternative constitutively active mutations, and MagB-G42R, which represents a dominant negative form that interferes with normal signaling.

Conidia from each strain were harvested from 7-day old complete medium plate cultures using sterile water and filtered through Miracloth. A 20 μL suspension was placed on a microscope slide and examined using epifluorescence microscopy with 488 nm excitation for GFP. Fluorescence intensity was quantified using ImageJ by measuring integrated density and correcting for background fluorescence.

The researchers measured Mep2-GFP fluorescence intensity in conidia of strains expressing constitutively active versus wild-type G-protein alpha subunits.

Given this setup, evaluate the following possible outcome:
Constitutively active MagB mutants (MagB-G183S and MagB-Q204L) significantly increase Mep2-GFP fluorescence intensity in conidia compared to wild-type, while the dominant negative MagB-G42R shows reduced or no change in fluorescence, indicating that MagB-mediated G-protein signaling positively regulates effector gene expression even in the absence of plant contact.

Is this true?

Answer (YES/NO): NO